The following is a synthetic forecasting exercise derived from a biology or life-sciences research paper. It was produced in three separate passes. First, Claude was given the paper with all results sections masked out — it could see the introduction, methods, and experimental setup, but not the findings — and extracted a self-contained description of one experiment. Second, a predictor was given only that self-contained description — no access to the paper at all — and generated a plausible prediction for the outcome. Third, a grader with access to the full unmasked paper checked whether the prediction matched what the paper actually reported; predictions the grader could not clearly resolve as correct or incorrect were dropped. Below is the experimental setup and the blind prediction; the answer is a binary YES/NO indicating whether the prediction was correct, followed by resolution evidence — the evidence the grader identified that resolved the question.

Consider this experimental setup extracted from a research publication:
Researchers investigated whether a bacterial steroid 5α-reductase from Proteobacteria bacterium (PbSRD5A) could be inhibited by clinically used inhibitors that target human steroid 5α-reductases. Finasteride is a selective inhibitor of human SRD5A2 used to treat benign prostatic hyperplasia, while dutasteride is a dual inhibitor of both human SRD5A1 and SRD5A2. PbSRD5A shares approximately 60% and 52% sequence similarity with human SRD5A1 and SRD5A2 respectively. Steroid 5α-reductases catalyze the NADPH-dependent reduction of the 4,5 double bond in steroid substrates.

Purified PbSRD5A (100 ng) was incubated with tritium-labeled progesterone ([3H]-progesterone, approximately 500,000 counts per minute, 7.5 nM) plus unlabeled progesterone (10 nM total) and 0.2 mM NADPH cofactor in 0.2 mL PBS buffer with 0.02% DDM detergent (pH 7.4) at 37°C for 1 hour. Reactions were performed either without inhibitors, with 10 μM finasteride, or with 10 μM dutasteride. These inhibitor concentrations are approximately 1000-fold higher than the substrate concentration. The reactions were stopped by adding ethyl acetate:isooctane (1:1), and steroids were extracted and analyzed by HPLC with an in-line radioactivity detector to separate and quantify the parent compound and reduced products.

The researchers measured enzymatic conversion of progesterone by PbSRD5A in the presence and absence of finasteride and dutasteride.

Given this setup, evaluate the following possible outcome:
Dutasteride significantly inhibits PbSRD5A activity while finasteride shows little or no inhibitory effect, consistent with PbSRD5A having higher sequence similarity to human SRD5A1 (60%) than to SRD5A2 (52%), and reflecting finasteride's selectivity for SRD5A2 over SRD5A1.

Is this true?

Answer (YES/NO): YES